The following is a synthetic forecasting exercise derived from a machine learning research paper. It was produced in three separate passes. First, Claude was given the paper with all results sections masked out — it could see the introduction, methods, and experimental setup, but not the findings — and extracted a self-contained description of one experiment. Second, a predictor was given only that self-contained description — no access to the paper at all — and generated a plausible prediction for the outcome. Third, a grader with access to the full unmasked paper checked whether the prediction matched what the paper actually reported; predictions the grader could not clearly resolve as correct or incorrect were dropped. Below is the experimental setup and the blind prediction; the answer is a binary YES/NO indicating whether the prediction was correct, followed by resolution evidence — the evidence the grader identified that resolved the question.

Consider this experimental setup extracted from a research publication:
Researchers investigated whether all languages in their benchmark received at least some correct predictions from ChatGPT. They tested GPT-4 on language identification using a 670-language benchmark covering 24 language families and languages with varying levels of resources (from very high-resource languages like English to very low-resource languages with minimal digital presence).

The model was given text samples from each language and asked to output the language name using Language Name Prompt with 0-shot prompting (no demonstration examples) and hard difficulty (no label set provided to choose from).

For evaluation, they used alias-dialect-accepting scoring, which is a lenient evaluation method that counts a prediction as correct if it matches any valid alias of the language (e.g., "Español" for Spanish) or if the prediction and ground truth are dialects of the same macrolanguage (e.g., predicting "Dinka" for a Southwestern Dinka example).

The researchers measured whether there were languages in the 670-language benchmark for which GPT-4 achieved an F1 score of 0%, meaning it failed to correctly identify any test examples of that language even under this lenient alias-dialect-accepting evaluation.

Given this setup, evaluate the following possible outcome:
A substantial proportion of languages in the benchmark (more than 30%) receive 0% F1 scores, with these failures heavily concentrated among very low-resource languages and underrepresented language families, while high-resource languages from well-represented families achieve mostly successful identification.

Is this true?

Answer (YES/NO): YES